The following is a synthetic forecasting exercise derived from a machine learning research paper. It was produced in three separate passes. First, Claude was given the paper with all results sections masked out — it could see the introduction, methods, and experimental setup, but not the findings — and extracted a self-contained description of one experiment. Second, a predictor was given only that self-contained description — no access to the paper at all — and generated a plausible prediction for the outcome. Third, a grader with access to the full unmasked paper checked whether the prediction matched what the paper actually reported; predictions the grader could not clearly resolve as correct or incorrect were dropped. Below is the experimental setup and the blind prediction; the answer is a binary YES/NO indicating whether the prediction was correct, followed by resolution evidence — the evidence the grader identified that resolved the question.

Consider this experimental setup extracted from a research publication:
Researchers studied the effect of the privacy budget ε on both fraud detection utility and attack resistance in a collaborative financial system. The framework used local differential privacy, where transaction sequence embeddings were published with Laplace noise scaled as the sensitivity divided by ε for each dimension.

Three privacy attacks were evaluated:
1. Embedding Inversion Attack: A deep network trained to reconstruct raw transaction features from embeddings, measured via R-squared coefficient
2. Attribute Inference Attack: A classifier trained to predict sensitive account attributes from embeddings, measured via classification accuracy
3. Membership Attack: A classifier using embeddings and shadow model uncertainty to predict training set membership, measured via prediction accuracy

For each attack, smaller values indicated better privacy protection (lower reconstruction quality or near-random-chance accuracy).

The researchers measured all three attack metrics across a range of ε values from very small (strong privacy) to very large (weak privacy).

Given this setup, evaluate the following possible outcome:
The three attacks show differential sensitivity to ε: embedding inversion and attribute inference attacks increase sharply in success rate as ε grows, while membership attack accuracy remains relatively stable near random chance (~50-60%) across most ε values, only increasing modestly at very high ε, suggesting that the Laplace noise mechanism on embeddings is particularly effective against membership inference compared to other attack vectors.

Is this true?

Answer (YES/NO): NO